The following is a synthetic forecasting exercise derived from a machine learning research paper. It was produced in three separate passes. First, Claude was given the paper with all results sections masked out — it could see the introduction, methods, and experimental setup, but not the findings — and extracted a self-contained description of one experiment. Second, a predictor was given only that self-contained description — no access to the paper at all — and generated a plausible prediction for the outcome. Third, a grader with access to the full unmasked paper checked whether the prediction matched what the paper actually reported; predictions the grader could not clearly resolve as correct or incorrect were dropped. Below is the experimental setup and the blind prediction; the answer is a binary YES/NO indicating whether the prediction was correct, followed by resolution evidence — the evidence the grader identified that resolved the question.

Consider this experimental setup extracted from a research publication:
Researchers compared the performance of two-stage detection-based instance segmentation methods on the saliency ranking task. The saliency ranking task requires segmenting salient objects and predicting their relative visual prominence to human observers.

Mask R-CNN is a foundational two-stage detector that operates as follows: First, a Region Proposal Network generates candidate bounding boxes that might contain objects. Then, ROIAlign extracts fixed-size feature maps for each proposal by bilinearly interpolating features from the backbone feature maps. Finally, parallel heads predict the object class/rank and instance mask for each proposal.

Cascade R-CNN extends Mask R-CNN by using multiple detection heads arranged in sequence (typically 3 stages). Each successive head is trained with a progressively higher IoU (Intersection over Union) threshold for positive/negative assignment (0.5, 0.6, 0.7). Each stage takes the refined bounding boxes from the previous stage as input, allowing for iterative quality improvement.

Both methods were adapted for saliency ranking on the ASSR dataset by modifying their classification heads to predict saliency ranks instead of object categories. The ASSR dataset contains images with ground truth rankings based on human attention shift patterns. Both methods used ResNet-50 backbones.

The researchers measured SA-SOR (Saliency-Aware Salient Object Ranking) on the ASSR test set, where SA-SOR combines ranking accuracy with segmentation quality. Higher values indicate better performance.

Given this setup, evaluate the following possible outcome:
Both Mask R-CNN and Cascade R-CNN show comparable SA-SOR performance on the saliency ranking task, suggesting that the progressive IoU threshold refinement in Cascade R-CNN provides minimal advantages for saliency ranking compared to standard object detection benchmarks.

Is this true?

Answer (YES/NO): NO